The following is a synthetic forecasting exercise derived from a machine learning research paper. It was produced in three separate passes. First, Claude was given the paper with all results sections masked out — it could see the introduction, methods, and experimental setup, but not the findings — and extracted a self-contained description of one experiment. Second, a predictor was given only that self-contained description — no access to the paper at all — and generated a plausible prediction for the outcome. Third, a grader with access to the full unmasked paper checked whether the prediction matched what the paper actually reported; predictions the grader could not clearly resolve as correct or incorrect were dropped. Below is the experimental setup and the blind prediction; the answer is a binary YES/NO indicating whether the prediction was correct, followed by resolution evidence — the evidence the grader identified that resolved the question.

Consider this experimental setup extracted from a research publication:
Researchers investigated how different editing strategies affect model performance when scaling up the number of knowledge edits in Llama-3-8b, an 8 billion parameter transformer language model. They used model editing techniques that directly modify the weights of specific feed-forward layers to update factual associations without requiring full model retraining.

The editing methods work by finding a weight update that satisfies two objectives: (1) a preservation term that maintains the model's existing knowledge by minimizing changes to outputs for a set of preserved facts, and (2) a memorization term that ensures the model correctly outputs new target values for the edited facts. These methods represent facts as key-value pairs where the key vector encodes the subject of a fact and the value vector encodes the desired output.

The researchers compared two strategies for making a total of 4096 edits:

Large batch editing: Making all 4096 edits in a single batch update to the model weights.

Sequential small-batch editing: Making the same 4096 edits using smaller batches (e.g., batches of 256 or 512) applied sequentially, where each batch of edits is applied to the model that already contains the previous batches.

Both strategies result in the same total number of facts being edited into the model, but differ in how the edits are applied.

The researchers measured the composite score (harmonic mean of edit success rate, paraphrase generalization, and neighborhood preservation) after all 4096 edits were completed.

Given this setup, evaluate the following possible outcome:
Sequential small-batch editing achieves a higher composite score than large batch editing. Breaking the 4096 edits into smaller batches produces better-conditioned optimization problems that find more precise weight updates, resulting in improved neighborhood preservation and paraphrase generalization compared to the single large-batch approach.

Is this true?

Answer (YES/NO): NO